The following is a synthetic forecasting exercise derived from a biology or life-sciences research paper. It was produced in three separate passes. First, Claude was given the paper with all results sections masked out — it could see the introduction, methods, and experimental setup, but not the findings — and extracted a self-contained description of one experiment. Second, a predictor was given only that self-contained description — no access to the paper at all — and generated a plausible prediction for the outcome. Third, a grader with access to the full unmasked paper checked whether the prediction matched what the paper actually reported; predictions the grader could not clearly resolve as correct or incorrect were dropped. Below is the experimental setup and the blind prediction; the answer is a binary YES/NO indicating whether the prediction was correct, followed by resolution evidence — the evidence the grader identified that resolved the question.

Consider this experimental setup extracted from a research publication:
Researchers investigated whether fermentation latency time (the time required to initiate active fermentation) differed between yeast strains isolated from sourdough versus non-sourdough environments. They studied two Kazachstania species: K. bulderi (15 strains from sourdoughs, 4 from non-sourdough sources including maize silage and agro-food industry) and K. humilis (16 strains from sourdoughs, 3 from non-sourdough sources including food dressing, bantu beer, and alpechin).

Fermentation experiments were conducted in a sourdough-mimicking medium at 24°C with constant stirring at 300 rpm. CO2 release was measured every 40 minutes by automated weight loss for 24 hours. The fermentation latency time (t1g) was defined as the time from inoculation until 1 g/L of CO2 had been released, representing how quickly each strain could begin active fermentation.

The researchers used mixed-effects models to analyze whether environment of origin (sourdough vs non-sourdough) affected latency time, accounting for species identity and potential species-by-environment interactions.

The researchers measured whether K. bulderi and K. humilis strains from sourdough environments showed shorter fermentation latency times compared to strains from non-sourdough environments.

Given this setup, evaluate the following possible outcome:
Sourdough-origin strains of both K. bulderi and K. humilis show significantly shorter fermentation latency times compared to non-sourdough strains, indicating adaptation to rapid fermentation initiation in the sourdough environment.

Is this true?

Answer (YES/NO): NO